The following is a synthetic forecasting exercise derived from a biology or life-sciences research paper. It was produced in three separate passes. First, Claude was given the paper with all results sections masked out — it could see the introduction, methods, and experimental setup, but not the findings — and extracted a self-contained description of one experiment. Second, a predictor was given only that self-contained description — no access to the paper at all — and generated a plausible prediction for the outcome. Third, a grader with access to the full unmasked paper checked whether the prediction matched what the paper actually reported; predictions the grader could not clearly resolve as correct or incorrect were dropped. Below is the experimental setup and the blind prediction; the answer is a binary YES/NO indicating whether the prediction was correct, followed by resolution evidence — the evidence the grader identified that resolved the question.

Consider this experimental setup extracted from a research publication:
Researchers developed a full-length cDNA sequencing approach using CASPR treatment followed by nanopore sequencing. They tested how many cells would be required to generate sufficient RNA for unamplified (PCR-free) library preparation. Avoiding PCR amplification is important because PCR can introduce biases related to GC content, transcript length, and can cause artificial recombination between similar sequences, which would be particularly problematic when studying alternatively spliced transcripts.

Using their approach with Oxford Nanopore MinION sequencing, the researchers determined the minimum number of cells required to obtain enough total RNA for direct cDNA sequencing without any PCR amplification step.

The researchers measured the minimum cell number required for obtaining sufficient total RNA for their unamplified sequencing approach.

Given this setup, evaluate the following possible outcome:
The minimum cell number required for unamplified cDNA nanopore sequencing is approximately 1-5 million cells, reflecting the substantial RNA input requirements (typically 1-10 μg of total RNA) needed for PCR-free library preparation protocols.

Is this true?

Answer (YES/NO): NO